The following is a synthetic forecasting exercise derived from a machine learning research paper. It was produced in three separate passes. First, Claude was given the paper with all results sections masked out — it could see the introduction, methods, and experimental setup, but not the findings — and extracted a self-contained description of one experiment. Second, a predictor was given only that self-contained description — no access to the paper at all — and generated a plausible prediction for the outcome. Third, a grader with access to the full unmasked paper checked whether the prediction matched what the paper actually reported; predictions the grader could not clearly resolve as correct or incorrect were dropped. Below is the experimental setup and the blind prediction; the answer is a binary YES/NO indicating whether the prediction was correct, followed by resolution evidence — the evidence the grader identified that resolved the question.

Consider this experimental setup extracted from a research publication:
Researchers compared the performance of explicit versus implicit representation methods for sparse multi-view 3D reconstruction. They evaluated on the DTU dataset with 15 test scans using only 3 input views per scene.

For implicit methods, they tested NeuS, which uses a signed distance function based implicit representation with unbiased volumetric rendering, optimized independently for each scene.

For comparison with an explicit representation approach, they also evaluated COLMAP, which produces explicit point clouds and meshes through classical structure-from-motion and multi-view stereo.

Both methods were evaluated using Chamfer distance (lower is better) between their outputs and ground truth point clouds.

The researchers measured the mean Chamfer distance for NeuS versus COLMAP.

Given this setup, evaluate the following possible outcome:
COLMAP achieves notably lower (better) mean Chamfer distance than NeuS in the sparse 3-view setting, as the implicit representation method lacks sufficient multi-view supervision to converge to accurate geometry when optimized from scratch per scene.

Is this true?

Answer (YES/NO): YES